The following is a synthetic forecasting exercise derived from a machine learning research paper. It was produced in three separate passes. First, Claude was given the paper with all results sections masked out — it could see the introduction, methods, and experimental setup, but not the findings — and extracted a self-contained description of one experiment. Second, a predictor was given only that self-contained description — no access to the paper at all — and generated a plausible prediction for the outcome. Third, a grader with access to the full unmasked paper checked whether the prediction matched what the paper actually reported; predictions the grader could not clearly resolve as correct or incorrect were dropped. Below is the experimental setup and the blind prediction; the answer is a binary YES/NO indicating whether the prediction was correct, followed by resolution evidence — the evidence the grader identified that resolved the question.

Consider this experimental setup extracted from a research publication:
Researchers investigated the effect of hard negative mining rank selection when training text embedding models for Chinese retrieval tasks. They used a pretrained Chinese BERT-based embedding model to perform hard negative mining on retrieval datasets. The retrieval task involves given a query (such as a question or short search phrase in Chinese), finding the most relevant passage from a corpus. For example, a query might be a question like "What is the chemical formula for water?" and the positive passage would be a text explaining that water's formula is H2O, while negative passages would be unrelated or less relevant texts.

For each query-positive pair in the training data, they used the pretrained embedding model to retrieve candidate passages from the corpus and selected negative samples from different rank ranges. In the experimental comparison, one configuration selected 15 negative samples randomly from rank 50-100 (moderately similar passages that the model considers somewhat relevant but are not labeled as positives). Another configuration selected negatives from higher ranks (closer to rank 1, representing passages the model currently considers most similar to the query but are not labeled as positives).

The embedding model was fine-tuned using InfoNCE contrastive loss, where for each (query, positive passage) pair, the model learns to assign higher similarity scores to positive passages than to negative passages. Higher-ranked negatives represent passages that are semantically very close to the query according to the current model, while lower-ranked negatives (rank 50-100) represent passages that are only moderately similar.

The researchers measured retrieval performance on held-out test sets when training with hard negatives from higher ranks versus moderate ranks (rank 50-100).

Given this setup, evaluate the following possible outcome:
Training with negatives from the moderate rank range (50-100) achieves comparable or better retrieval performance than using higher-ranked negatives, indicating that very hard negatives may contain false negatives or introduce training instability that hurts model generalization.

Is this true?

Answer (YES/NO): YES